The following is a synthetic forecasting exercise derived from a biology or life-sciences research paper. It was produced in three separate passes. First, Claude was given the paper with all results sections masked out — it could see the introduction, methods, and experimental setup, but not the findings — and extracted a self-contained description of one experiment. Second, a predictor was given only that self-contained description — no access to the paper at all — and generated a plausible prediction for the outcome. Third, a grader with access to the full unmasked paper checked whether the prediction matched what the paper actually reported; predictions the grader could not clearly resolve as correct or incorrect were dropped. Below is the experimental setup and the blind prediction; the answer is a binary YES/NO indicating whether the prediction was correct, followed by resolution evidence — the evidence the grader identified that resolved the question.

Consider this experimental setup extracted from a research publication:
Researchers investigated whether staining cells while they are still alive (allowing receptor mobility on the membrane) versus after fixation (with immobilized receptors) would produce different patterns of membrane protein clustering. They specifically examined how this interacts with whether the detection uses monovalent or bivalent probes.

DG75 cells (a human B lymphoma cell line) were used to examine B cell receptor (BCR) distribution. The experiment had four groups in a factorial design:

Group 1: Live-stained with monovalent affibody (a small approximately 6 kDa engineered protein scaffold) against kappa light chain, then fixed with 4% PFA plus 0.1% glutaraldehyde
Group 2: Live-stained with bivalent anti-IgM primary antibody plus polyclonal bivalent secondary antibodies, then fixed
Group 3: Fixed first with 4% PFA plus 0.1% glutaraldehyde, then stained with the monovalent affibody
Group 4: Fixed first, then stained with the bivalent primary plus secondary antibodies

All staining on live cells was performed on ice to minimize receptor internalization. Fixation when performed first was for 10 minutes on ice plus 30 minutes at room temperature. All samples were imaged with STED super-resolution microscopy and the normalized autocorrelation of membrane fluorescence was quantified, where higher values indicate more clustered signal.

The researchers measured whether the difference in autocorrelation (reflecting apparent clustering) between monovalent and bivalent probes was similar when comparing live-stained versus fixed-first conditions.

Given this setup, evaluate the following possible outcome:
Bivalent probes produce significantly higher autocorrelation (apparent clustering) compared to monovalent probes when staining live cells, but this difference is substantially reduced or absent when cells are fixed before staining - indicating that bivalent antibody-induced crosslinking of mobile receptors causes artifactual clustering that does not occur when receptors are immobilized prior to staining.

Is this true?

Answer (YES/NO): NO